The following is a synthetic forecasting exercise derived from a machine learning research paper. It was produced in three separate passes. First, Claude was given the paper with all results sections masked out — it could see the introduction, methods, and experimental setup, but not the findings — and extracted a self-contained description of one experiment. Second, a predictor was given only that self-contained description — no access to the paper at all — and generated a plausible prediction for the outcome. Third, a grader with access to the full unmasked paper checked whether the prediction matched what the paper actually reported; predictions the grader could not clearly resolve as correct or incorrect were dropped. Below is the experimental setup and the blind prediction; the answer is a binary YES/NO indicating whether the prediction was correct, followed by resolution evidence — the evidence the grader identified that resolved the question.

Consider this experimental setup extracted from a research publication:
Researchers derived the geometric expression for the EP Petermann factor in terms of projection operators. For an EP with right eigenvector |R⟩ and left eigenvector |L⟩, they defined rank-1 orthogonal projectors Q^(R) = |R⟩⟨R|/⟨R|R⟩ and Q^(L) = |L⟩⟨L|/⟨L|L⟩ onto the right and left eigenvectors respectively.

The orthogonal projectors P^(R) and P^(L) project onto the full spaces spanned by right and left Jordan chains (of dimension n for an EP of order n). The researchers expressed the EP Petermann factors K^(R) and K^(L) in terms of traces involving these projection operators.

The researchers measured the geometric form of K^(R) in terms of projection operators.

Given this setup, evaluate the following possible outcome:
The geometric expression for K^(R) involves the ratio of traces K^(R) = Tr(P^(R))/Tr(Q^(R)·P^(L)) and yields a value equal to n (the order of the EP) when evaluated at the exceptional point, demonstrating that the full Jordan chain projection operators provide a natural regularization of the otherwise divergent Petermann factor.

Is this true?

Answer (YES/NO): NO